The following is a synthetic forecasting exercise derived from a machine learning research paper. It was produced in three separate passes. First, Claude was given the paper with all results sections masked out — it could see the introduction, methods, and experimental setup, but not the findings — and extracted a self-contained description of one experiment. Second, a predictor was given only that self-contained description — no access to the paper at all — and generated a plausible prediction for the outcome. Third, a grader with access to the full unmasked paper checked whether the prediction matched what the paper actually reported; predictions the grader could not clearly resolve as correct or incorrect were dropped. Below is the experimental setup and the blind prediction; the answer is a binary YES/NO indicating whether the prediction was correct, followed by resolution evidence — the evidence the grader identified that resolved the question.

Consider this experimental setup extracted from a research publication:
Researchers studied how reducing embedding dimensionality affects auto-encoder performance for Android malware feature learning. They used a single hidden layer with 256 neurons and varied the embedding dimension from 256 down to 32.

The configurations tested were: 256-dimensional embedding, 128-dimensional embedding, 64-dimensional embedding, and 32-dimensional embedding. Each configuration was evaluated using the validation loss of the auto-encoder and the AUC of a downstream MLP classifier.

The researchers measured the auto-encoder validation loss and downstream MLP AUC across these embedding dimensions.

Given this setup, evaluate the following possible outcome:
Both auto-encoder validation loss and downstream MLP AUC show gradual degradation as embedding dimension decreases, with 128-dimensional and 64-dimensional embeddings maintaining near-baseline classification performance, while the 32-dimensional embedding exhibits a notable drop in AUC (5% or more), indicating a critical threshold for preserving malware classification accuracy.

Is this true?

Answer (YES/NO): NO